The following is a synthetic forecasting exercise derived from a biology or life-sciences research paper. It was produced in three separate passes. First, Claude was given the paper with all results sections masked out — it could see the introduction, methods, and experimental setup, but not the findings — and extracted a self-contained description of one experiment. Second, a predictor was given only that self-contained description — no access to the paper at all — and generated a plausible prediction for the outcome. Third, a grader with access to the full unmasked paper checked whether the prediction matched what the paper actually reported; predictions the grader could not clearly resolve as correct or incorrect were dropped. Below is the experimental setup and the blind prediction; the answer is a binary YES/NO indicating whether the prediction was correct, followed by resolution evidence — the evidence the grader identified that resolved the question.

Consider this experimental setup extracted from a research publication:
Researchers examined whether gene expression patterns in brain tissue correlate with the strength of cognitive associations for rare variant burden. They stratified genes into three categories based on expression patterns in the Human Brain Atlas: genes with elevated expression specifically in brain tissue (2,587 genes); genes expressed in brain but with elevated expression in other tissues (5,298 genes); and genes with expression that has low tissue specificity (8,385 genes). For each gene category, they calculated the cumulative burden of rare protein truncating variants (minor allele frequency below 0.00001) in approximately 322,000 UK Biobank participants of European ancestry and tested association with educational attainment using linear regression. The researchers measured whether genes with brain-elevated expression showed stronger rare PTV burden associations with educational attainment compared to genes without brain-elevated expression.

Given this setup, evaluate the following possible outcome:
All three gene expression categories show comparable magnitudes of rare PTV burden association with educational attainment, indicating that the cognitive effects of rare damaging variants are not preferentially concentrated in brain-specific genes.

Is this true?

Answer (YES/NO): NO